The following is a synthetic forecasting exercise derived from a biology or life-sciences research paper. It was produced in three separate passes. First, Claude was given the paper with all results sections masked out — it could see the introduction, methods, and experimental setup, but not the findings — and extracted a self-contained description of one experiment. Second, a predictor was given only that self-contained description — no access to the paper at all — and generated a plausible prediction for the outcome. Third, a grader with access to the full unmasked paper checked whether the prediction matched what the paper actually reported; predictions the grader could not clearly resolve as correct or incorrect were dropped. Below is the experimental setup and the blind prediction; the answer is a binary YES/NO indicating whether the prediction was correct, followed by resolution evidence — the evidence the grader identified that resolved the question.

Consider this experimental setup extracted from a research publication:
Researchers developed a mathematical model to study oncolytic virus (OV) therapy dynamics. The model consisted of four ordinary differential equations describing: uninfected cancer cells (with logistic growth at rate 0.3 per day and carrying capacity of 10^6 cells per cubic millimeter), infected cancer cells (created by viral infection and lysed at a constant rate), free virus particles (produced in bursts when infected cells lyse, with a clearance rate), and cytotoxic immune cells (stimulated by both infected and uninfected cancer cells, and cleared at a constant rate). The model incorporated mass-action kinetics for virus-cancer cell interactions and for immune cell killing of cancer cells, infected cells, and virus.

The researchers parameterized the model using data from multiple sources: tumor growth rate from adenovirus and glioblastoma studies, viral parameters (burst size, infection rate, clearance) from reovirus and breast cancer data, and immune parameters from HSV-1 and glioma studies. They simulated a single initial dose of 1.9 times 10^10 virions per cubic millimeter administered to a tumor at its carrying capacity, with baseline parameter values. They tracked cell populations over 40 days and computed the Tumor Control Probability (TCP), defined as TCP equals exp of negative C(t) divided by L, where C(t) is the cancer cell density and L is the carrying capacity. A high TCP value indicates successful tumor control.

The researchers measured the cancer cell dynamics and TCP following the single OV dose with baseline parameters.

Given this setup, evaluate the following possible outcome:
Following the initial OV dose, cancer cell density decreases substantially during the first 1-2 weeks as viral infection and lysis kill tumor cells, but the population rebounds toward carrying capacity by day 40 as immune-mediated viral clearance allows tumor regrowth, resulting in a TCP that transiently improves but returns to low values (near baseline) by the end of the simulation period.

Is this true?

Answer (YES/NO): NO